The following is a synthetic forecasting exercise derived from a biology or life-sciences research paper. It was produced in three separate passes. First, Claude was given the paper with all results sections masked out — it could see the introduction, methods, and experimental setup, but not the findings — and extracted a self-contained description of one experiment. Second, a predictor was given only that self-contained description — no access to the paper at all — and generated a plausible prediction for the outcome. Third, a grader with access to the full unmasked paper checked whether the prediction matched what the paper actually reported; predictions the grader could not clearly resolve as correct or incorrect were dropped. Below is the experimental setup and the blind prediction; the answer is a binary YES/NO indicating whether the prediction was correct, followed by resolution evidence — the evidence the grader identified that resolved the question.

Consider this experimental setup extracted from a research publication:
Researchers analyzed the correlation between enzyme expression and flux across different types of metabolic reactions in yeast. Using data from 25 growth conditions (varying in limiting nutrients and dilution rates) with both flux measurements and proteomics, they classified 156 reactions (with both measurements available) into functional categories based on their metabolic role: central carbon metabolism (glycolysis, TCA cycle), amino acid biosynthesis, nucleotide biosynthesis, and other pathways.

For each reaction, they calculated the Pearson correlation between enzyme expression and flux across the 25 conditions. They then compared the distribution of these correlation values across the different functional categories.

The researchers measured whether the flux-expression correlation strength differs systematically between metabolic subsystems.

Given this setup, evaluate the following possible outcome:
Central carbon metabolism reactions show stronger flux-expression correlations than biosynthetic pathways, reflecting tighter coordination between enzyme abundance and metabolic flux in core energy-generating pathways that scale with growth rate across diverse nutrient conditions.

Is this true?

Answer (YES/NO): NO